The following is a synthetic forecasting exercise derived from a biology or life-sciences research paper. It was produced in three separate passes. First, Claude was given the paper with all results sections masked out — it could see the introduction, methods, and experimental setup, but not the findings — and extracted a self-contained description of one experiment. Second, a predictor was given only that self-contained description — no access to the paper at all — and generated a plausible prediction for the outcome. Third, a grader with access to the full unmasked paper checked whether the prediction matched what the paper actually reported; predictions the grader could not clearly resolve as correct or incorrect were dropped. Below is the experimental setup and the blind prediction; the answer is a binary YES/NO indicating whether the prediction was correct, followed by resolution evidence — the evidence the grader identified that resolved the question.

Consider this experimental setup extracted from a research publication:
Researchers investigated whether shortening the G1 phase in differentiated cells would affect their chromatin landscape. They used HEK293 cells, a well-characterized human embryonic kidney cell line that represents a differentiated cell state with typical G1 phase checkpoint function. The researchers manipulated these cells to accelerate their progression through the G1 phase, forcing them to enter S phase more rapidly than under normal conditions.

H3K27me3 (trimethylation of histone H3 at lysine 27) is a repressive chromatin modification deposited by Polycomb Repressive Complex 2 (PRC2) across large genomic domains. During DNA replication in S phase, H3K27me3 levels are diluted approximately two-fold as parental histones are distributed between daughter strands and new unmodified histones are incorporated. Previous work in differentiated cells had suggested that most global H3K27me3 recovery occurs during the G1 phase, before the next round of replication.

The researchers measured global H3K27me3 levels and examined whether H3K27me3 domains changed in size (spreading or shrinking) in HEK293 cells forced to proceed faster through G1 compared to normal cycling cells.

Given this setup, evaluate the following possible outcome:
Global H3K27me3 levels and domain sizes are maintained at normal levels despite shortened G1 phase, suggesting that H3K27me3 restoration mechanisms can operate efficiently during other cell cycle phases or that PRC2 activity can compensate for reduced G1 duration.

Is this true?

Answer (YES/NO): NO